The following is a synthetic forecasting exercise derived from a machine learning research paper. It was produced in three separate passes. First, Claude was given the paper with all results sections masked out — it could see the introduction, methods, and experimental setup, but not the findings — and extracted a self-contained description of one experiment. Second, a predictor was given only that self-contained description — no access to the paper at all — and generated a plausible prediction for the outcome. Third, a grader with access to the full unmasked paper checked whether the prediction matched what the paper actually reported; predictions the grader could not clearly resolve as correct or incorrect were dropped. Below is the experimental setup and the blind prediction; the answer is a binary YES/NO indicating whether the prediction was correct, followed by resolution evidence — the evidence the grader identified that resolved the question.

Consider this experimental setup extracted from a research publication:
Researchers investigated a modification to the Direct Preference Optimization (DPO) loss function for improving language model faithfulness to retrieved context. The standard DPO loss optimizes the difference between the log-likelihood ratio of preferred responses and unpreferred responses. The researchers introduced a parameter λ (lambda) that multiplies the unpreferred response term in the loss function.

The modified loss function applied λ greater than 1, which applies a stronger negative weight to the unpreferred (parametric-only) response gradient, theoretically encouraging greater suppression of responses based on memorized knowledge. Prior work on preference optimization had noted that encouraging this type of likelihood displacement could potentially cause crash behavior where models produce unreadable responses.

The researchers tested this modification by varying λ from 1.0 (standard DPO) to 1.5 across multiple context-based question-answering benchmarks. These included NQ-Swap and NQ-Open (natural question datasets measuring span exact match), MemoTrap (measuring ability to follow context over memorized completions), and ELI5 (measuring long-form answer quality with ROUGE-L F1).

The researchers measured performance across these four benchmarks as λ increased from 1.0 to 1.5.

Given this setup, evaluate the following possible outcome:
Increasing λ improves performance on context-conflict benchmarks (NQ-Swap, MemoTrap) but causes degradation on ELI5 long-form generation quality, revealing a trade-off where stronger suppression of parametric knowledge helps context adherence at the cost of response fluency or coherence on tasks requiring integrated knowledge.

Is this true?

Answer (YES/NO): NO